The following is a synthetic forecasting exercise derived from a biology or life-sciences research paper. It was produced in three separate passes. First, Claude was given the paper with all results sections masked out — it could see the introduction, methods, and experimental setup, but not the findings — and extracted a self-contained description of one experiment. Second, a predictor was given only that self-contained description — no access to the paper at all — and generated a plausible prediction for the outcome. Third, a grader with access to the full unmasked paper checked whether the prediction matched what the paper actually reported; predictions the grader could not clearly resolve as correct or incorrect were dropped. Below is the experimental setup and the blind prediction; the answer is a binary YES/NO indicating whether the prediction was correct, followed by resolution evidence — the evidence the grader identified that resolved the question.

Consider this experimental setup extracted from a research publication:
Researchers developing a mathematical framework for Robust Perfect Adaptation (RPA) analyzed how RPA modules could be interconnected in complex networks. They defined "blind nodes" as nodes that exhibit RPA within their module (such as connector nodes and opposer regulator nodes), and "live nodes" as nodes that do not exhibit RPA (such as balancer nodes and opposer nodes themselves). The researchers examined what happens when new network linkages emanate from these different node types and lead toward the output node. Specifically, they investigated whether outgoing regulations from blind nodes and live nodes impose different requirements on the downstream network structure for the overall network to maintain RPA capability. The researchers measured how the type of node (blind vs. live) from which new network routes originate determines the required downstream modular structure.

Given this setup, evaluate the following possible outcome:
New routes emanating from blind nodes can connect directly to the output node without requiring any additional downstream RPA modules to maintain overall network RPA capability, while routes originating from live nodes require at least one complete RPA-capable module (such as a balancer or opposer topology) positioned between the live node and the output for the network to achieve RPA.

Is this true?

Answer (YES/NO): YES